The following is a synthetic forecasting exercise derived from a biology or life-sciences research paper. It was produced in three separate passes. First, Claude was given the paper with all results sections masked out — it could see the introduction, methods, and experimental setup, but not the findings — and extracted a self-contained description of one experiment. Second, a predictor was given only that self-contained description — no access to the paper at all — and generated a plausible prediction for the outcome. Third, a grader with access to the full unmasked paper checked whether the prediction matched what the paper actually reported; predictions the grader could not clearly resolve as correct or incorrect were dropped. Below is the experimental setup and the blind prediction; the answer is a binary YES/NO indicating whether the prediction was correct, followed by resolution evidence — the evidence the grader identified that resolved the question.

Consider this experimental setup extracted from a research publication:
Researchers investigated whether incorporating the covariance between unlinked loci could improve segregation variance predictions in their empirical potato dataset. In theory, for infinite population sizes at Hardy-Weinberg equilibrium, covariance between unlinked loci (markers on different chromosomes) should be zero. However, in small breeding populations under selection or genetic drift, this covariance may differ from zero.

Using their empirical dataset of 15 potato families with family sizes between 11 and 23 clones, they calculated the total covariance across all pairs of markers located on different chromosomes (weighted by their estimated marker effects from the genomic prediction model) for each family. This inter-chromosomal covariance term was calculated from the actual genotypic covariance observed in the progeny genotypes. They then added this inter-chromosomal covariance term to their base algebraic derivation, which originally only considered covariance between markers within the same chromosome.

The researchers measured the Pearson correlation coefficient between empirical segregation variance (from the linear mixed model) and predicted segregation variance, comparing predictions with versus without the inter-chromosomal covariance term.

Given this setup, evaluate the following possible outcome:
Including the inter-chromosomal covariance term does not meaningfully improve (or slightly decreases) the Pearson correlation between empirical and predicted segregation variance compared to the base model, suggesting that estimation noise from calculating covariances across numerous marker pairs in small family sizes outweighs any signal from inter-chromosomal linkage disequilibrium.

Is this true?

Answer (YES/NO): NO